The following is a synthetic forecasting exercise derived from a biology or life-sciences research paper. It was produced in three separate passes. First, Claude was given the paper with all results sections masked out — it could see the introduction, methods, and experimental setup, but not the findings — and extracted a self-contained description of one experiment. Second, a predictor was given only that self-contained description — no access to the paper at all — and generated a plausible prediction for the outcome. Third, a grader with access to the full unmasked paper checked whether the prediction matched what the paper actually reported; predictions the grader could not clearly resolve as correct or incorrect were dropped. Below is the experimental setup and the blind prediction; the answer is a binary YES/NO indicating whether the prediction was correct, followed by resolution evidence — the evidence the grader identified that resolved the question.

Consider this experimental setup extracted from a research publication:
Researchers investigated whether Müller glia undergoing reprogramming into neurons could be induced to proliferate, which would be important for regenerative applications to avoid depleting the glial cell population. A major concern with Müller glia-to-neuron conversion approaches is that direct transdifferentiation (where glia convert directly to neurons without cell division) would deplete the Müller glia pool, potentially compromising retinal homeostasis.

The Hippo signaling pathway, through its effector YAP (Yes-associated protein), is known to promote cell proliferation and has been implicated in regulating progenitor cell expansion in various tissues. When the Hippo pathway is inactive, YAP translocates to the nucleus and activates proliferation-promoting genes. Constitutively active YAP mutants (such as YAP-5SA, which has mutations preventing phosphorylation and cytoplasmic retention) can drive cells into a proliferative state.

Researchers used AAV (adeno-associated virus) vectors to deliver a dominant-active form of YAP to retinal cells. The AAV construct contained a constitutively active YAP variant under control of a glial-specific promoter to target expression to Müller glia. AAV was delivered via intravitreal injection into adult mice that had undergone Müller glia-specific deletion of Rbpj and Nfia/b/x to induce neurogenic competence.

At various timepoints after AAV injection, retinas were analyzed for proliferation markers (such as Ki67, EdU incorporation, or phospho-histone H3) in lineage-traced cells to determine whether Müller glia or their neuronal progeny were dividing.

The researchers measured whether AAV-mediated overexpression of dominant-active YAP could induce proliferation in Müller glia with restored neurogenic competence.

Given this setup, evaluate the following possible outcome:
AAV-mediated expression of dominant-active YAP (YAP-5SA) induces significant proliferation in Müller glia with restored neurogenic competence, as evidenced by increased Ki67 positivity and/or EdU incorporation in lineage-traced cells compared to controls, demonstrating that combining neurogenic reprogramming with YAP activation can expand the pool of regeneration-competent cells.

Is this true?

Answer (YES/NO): YES